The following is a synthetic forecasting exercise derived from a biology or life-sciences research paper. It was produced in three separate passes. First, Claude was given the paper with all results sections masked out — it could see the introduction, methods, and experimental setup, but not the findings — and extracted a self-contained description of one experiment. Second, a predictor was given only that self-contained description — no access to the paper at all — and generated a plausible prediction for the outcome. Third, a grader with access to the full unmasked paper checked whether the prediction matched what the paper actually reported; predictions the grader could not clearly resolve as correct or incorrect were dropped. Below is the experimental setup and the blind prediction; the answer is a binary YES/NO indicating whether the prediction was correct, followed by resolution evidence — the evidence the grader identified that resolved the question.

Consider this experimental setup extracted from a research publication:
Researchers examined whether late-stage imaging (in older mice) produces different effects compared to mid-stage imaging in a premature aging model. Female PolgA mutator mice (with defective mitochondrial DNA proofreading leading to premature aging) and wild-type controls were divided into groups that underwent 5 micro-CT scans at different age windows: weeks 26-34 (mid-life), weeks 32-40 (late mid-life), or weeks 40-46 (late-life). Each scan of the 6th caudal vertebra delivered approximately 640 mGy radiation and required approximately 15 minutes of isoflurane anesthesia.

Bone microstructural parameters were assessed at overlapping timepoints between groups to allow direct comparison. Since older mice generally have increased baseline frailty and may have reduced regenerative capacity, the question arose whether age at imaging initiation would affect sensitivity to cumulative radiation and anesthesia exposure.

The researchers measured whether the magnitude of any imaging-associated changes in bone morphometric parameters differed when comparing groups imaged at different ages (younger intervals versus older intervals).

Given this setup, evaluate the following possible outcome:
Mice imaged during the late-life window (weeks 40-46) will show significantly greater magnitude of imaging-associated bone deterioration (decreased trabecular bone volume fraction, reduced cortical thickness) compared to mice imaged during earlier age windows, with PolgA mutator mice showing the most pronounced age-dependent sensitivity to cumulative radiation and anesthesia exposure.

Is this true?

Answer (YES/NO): NO